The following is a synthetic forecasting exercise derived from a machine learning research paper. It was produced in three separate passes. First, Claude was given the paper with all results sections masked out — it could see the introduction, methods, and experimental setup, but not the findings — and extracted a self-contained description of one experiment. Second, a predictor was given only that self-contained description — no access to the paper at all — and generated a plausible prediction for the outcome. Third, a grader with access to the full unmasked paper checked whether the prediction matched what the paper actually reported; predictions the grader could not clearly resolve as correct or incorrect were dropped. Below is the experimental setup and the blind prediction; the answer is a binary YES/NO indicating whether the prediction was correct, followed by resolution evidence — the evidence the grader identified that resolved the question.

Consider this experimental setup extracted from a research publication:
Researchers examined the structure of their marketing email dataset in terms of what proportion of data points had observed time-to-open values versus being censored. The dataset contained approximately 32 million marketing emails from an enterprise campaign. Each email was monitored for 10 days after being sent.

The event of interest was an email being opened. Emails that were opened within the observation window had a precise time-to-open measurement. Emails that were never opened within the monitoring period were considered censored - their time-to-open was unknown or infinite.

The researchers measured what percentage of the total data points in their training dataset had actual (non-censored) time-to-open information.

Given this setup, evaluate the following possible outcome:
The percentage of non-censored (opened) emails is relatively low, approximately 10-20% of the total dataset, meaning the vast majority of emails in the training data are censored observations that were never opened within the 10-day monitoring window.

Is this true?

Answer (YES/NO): NO